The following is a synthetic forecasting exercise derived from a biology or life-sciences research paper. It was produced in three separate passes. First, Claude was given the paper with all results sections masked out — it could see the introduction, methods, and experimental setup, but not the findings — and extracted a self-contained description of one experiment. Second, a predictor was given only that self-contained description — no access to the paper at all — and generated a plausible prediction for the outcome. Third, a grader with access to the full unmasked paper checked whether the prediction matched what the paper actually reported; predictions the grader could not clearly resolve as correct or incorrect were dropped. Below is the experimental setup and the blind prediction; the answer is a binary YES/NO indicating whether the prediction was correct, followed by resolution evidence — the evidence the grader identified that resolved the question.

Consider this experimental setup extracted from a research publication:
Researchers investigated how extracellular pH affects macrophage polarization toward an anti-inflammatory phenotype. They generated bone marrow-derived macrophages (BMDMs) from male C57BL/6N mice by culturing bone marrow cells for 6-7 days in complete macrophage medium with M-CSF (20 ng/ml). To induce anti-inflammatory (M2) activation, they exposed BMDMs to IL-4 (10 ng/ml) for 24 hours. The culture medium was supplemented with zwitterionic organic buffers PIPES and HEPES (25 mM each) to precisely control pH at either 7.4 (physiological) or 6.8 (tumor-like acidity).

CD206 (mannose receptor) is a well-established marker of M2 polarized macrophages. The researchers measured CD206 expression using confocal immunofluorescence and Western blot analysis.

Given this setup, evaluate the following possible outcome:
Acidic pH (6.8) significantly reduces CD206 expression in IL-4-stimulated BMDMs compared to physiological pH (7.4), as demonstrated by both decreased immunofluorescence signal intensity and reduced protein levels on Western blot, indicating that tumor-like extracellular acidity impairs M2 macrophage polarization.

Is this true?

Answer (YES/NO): NO